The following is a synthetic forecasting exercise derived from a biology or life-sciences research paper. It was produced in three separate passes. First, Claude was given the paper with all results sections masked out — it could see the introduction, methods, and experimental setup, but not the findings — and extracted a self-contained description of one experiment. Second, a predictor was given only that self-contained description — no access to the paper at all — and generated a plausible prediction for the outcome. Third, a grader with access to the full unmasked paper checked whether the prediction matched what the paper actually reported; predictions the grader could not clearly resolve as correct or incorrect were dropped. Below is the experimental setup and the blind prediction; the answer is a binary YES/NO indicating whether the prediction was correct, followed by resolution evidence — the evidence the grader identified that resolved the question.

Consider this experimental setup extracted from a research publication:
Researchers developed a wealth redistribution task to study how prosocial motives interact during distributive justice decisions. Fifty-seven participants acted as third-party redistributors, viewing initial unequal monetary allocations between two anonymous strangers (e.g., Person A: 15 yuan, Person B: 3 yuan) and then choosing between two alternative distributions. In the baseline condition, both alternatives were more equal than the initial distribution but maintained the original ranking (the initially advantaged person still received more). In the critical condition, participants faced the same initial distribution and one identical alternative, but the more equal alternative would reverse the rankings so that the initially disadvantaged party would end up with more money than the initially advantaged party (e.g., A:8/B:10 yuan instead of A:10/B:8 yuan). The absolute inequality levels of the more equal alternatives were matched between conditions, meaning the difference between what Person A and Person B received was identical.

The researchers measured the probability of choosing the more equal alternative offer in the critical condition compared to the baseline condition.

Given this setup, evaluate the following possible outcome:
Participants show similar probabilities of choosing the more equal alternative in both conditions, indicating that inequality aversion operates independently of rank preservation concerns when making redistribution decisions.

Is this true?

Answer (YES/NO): NO